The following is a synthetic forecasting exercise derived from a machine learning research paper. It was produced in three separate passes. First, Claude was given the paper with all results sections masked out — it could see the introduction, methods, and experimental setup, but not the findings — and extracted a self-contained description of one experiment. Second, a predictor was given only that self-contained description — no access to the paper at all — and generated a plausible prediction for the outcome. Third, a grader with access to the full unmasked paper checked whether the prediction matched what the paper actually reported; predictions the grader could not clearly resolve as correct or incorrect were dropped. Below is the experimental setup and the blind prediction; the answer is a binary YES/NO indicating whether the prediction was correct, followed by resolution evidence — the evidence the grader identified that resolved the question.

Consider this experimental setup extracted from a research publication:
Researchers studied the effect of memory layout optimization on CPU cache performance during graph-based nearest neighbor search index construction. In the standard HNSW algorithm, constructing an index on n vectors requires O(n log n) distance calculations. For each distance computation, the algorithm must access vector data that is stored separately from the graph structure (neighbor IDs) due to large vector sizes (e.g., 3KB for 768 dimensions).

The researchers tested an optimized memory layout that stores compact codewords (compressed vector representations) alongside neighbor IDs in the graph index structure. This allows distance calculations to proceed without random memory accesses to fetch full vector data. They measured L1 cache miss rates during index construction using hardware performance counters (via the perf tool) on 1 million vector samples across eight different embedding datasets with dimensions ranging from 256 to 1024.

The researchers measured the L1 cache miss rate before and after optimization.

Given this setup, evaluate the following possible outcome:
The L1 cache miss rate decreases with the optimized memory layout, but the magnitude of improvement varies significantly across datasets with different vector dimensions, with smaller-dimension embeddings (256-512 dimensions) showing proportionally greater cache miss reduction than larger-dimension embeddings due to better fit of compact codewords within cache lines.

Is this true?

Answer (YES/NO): NO